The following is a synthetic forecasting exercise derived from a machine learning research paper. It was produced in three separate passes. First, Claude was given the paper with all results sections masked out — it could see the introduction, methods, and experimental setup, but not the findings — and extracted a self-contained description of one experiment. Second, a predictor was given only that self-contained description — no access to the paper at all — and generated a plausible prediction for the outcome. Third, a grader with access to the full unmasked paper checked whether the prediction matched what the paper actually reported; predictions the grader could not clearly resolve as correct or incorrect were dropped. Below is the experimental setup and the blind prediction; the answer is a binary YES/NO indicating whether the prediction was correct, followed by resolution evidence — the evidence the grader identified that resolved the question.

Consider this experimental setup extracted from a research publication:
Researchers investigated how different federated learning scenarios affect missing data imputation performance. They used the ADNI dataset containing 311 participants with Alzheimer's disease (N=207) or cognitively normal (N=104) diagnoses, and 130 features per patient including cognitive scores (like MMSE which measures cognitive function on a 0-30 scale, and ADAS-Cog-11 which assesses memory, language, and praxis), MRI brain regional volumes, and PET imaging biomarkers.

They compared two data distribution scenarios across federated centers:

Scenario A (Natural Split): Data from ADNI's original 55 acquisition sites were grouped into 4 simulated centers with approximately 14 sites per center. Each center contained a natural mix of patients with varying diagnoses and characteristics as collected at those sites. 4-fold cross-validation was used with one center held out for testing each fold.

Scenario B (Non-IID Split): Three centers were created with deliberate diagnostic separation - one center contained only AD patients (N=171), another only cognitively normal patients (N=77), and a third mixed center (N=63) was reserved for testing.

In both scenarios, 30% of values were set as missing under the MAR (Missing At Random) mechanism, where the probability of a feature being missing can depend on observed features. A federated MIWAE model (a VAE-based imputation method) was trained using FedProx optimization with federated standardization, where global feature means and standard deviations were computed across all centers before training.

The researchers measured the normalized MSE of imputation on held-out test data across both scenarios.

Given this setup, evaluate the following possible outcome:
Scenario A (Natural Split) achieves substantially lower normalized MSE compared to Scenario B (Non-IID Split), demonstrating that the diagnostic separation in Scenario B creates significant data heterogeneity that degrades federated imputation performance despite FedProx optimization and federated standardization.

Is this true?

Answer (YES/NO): NO